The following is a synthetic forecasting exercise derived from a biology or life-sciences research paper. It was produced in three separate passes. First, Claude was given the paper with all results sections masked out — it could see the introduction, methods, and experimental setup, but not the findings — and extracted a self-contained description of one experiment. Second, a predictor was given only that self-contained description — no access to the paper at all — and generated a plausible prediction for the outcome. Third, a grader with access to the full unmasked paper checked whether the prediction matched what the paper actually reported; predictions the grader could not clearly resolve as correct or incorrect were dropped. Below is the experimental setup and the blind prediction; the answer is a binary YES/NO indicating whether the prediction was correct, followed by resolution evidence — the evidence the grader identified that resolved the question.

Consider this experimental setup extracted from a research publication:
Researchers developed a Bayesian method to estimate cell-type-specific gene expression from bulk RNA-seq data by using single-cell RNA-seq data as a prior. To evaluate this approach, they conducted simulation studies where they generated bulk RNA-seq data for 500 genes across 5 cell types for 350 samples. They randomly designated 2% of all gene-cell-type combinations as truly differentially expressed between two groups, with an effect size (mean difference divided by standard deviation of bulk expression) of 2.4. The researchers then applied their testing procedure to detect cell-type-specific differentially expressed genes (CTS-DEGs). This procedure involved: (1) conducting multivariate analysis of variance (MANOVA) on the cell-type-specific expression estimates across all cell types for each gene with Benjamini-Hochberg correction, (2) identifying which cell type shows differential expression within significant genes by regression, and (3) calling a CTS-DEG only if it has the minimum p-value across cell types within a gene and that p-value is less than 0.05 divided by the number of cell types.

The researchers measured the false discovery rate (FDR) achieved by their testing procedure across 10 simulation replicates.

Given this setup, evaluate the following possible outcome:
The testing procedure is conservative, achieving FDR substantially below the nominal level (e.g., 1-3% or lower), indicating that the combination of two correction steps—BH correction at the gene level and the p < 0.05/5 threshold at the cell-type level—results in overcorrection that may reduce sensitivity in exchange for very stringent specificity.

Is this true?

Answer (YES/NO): NO